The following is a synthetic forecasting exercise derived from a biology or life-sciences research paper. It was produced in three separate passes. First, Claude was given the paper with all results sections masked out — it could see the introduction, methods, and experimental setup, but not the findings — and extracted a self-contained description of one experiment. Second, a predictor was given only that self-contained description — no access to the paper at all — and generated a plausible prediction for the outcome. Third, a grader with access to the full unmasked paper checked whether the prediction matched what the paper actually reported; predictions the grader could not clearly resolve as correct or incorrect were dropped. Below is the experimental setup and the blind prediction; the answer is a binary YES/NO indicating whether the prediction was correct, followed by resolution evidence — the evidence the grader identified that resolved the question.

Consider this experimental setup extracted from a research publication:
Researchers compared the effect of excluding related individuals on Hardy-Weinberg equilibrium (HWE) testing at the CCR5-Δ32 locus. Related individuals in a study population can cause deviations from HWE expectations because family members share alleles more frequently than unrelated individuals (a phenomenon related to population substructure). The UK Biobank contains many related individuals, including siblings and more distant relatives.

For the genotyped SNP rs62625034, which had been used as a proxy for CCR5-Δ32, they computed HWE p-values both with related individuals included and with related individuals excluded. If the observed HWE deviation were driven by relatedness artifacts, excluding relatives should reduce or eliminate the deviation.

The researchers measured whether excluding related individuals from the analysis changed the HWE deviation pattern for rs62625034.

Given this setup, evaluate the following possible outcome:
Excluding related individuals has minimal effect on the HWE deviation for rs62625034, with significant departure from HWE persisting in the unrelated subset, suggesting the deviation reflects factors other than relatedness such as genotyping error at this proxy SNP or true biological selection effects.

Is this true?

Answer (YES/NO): YES